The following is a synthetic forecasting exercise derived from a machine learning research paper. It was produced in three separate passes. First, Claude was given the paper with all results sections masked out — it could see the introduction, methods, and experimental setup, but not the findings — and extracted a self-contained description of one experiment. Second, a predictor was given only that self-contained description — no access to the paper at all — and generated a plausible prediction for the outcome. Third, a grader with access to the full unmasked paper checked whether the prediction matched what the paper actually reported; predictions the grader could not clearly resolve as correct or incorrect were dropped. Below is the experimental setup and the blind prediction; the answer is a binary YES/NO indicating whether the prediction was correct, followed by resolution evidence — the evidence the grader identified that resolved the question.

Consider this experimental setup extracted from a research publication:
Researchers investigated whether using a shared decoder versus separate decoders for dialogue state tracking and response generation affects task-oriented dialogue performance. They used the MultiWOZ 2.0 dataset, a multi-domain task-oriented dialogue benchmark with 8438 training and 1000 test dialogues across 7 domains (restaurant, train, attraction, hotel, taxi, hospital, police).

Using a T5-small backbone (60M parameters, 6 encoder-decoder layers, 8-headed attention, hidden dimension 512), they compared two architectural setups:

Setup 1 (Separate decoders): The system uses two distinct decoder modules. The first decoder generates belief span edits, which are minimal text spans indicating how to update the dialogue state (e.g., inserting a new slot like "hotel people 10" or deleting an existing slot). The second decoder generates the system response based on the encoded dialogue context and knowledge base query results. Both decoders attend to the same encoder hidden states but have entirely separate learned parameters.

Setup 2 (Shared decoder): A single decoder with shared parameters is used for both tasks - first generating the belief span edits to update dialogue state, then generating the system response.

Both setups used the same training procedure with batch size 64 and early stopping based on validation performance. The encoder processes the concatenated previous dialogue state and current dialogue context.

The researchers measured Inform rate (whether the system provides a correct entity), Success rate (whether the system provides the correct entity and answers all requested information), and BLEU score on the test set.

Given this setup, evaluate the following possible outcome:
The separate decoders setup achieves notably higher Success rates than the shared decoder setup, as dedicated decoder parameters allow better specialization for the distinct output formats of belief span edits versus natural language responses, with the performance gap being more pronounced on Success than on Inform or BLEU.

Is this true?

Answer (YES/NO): YES